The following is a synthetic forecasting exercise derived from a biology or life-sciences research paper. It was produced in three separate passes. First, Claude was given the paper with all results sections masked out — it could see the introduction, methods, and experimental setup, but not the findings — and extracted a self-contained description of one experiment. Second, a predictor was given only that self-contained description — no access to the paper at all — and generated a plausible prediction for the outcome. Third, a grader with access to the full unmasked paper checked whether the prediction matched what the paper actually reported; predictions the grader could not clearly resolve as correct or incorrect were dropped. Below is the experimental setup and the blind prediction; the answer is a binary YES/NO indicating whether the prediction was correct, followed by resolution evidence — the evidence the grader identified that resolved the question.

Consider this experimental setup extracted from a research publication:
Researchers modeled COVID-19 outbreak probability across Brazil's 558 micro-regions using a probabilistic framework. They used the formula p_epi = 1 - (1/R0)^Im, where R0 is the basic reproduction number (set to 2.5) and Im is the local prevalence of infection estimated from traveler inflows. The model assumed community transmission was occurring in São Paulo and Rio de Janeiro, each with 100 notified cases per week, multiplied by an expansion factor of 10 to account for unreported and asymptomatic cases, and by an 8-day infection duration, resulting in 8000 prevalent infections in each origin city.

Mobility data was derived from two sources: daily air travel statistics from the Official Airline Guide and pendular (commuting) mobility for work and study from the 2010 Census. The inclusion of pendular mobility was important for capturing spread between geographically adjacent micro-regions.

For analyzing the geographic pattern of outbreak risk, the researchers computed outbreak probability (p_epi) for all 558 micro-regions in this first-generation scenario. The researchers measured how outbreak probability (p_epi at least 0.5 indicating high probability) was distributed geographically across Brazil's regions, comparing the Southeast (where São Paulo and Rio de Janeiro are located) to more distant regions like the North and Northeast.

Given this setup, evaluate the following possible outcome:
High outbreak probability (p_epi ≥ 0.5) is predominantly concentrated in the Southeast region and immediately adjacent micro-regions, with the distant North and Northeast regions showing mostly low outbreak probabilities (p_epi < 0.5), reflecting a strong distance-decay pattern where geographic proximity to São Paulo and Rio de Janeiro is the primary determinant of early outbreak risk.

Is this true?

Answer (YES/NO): NO